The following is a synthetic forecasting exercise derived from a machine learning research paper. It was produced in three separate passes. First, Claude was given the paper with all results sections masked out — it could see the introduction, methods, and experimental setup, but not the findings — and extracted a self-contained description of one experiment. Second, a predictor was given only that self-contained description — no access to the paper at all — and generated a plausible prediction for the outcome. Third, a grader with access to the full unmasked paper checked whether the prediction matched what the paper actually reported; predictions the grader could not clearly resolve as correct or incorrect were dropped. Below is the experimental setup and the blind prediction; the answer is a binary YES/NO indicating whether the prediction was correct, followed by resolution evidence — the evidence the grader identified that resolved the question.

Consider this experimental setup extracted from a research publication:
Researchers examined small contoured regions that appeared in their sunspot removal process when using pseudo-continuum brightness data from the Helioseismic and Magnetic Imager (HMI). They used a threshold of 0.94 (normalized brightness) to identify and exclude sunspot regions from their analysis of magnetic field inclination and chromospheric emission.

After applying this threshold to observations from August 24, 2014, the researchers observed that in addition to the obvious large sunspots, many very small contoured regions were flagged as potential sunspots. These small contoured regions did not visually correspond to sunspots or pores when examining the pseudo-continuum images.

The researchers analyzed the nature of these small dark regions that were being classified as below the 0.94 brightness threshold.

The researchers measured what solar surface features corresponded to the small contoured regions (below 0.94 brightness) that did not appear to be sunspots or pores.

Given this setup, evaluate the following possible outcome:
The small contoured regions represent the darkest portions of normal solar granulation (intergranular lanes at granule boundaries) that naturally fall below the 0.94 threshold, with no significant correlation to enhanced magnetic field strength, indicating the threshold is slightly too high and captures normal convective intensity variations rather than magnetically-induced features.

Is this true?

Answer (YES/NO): NO